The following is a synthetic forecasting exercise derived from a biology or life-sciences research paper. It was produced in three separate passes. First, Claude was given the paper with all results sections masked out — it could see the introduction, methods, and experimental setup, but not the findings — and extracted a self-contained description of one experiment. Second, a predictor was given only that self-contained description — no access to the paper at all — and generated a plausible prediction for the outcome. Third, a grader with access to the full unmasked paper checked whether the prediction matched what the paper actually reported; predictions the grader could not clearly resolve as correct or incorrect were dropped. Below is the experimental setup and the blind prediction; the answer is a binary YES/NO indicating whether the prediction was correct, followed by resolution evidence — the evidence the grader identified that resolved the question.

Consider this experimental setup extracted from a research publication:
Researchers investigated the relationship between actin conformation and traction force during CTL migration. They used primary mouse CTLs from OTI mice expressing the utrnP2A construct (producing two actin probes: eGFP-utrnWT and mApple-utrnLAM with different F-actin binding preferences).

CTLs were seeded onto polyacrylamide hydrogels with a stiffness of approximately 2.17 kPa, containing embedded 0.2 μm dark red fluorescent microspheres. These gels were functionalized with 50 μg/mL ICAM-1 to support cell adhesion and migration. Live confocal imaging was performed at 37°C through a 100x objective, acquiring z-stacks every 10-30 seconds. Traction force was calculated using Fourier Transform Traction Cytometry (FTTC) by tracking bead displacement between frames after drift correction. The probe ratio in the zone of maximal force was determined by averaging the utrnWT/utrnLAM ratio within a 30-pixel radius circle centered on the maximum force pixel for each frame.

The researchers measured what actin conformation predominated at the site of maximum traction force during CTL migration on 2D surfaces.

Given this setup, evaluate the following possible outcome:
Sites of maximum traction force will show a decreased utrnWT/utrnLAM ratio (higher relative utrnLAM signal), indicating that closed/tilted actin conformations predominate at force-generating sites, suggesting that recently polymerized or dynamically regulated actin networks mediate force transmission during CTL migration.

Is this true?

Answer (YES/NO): YES